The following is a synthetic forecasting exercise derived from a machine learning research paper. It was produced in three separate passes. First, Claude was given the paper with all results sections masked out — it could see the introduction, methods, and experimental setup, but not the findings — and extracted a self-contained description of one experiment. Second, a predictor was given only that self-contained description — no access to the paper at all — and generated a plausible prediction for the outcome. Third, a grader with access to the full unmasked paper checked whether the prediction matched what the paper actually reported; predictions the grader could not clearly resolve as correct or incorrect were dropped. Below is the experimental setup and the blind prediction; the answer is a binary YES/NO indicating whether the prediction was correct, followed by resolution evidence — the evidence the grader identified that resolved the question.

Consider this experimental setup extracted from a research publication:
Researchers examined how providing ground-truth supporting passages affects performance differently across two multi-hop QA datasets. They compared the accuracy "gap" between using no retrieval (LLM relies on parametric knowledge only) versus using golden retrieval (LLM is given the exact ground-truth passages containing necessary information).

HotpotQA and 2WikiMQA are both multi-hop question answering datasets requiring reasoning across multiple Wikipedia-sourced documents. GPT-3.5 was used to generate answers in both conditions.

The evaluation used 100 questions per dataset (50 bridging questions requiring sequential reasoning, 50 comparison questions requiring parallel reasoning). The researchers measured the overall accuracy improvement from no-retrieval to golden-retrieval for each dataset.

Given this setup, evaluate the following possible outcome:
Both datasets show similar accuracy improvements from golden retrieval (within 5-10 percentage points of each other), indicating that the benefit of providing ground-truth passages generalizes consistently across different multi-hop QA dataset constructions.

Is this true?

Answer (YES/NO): NO